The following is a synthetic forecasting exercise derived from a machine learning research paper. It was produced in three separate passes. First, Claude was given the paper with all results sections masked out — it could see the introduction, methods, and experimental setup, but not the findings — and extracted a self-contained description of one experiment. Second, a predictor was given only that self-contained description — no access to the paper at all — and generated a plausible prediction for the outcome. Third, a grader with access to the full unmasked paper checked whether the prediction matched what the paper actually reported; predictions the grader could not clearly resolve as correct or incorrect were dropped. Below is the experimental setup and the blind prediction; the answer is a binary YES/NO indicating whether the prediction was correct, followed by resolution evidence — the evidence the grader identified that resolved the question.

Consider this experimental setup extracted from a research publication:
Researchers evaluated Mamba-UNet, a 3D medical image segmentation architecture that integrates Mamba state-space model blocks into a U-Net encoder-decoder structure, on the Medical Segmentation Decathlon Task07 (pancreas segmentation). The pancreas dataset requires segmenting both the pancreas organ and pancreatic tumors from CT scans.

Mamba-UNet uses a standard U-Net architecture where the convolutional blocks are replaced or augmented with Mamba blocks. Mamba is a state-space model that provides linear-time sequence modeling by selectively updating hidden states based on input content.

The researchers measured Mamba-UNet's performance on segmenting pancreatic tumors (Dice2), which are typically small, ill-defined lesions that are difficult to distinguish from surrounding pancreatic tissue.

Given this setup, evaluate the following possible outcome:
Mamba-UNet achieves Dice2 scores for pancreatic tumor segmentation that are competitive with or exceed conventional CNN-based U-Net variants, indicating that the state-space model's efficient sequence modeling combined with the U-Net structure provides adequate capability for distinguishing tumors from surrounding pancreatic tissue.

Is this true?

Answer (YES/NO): NO